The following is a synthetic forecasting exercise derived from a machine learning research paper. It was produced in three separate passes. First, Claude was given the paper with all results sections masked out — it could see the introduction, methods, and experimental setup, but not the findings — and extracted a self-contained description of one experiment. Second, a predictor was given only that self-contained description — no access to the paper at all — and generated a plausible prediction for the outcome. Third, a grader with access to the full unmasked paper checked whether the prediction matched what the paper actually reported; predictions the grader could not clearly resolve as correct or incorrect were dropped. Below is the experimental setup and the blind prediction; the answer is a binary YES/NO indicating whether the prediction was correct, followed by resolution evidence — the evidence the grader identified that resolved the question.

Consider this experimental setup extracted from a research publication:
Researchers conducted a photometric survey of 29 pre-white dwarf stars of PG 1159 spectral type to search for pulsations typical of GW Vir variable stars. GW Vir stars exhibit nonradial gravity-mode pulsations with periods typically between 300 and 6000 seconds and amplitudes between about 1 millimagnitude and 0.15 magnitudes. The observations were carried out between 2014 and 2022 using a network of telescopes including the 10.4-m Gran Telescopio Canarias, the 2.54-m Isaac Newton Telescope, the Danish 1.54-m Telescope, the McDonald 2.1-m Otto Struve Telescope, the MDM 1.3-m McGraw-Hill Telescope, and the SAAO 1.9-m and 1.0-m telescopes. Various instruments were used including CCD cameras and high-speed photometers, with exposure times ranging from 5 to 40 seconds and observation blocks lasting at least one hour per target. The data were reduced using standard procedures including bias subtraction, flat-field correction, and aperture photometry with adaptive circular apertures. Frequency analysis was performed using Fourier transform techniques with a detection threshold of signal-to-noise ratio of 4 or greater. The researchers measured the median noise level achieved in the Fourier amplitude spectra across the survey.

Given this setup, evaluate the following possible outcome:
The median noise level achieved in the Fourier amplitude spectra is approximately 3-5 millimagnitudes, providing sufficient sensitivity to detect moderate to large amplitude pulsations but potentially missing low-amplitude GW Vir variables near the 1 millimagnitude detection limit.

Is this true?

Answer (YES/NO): NO